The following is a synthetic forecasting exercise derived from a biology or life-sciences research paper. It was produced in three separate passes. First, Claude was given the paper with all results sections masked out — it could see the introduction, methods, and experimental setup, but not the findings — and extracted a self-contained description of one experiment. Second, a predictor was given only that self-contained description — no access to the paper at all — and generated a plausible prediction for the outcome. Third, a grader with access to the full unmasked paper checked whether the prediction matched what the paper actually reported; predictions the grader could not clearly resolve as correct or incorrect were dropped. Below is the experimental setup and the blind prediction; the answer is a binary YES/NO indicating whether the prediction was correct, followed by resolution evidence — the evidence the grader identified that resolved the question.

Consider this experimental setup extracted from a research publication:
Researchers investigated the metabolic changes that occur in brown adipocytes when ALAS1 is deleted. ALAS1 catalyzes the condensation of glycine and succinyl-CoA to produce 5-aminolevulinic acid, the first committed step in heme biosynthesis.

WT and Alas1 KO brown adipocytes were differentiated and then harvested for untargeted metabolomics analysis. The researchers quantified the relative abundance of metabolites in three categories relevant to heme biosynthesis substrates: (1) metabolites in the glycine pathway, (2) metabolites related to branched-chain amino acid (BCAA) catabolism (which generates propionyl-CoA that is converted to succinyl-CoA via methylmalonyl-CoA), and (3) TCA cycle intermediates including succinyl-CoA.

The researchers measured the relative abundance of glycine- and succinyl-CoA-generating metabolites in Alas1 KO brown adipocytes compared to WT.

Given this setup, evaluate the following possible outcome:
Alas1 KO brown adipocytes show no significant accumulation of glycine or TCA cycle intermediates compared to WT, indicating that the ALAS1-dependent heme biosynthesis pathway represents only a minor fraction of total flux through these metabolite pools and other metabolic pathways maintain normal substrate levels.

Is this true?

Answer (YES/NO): NO